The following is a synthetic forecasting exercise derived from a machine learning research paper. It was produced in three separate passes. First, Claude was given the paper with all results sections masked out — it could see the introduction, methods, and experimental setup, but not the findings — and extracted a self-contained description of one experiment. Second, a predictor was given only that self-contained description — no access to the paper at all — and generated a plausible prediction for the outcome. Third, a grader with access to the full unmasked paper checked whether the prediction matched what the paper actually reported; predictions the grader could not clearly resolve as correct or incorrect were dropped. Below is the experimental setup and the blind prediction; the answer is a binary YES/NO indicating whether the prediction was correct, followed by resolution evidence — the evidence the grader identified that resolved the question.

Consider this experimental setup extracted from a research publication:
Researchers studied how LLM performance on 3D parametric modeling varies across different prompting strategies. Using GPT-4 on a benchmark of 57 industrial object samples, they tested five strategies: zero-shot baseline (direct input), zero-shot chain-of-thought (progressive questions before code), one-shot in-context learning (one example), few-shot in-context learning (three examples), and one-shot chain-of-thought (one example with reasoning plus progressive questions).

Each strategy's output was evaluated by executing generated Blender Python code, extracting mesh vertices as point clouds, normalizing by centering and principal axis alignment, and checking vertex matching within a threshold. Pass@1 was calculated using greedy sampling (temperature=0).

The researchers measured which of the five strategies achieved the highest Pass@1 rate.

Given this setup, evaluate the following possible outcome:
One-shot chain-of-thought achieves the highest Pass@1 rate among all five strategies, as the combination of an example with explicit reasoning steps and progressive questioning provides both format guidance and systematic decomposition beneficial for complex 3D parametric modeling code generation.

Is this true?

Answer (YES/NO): YES